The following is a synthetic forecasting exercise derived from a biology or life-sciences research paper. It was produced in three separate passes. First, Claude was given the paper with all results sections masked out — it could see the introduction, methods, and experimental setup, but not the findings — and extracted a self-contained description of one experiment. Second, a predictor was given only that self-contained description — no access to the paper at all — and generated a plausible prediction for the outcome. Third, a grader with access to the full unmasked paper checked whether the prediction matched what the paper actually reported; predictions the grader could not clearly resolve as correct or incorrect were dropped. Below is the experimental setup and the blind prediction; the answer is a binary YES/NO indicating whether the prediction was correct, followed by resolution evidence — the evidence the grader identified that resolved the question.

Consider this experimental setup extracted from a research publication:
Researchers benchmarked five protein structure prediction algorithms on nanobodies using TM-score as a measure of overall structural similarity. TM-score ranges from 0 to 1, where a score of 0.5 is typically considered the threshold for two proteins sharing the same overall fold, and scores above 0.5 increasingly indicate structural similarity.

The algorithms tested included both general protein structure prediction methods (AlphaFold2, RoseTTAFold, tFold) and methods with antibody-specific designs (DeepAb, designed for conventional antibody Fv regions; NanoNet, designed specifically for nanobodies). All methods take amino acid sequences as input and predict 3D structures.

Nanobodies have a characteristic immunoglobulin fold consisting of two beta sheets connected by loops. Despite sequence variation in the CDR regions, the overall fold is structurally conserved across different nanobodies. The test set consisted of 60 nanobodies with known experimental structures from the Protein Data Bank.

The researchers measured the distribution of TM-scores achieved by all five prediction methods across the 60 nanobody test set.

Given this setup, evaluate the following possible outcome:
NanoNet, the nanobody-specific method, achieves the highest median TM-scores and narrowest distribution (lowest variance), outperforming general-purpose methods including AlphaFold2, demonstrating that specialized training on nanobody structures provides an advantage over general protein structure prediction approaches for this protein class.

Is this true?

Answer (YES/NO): NO